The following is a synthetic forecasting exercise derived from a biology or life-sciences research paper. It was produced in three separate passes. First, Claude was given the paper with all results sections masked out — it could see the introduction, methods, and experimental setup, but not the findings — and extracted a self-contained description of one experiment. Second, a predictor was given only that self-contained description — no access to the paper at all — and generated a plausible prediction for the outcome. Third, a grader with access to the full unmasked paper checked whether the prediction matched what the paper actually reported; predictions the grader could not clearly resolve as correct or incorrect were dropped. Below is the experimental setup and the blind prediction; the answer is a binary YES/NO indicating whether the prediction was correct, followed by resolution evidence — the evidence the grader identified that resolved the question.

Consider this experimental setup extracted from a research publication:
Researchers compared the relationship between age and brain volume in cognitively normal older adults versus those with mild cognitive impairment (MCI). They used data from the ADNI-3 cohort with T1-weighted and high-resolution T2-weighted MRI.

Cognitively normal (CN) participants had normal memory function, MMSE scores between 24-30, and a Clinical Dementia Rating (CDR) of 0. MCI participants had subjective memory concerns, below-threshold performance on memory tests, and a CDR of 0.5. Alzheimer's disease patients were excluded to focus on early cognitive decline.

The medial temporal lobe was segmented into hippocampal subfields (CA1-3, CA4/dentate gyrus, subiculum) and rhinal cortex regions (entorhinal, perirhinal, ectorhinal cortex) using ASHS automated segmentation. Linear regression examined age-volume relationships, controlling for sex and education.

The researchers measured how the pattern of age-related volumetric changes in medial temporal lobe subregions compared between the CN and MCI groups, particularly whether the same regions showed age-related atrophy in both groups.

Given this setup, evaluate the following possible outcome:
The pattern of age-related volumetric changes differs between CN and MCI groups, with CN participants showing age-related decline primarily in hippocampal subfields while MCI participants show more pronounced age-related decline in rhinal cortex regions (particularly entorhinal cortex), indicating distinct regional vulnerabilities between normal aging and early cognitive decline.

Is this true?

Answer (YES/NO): YES